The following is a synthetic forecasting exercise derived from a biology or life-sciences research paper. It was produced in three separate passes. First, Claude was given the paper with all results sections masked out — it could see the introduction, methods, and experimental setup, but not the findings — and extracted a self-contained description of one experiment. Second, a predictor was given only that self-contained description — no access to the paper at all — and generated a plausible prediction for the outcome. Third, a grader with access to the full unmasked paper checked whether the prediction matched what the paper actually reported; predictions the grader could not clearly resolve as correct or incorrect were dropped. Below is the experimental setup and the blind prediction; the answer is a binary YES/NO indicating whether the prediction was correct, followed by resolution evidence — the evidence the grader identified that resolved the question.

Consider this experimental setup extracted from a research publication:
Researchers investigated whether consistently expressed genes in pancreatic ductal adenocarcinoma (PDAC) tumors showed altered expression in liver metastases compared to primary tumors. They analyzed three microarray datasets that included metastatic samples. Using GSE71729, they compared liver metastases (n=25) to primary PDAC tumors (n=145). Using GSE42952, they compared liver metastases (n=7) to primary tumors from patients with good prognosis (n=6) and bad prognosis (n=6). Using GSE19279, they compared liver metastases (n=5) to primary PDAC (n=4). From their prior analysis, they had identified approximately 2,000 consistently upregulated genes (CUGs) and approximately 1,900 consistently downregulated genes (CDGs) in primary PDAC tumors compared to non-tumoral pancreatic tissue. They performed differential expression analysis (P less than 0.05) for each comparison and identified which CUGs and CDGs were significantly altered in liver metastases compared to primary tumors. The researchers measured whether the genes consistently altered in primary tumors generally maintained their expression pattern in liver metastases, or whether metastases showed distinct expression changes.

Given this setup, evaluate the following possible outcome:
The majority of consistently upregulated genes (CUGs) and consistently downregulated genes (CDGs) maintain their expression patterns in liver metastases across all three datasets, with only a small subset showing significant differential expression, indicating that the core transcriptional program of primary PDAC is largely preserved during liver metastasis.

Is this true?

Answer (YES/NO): YES